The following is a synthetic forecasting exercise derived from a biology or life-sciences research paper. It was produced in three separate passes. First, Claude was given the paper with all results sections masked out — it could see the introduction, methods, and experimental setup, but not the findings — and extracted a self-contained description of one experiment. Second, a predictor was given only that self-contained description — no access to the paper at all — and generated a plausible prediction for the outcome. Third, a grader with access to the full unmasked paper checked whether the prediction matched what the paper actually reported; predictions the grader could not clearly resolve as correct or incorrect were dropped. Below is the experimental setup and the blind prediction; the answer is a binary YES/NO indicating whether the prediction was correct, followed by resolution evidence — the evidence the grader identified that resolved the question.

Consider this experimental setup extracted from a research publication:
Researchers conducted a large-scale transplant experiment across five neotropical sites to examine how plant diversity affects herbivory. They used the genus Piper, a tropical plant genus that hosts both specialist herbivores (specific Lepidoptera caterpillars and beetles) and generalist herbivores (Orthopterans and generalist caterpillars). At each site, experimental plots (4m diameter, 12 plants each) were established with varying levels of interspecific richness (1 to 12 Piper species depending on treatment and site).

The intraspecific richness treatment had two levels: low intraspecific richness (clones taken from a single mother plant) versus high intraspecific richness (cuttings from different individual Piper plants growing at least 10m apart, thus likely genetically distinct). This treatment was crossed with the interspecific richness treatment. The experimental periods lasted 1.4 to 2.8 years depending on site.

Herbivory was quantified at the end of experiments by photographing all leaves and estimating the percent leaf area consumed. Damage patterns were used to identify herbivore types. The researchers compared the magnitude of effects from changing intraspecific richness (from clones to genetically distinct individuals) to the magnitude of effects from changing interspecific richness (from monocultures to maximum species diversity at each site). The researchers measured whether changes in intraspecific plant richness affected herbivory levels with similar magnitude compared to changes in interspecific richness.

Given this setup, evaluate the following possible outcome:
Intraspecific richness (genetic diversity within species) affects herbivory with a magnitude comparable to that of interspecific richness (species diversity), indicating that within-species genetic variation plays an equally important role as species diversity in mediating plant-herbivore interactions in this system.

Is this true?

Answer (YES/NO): YES